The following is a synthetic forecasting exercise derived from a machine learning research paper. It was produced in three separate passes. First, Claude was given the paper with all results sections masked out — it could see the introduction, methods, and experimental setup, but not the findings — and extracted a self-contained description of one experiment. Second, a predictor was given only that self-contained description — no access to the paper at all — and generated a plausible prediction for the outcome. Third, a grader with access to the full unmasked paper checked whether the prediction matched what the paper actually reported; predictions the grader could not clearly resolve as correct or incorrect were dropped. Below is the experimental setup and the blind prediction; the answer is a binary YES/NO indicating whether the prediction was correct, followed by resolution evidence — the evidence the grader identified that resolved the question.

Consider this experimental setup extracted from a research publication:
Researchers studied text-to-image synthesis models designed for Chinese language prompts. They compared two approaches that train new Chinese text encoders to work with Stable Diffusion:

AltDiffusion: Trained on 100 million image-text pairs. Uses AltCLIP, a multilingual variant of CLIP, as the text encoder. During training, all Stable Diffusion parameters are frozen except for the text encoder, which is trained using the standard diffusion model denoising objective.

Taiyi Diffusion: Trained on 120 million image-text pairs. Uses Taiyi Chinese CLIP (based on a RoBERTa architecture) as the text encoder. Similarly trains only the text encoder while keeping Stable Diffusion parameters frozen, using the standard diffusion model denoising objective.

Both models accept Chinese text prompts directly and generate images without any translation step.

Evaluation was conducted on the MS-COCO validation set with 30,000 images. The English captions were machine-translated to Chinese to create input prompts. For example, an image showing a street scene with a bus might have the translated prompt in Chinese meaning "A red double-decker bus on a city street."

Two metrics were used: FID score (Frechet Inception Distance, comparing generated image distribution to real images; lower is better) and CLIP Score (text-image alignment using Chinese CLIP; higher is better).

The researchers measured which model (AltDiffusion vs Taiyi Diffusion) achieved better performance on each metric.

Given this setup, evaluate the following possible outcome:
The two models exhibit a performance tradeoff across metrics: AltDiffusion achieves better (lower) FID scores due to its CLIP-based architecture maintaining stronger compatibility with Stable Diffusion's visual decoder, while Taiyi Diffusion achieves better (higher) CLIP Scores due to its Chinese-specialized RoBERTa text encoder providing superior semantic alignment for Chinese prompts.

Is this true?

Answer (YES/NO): NO